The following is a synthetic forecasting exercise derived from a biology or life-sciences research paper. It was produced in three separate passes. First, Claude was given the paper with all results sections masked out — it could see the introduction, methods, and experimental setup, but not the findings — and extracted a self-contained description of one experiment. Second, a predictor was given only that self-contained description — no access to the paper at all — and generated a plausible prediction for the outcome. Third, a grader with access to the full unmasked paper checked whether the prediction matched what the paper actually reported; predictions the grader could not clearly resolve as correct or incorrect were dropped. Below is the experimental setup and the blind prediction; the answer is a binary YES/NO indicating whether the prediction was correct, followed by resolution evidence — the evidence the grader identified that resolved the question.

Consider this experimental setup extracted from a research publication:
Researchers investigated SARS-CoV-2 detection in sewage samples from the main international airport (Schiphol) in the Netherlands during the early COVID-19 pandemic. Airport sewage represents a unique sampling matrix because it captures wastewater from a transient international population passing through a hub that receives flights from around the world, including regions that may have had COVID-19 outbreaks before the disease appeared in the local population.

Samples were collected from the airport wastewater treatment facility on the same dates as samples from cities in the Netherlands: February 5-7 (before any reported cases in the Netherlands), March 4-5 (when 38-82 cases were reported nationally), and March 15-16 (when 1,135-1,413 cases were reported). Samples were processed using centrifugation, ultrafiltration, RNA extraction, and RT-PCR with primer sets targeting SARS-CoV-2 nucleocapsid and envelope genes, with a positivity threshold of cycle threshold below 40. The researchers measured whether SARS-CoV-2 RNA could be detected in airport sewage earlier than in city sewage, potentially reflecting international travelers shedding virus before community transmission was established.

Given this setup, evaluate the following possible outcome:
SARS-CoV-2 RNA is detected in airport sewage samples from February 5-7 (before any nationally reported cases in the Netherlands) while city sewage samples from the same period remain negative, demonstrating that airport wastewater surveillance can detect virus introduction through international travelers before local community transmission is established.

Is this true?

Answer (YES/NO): NO